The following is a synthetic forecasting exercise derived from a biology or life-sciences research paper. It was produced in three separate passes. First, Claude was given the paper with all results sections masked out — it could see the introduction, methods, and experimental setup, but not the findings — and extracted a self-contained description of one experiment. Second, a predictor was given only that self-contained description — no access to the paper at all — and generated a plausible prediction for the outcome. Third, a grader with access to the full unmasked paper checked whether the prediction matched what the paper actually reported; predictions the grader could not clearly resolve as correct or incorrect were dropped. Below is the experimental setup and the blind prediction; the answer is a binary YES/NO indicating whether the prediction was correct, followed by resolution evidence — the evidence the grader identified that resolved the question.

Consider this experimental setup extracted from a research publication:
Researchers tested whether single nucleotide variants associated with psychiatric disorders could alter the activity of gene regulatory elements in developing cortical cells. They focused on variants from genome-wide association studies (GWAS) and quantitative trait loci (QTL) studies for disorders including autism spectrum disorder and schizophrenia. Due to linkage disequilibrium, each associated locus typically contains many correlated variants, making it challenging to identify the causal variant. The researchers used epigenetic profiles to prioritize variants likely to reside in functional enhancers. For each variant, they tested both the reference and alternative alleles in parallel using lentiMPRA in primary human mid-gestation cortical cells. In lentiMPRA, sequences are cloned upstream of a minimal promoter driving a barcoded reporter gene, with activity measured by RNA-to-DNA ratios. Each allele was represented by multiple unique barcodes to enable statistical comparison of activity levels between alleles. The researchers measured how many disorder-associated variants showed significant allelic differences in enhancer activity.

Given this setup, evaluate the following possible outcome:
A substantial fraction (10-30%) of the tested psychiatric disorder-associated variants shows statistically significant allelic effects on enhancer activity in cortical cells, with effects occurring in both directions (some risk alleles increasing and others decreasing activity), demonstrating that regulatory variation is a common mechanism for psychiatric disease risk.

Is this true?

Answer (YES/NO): NO